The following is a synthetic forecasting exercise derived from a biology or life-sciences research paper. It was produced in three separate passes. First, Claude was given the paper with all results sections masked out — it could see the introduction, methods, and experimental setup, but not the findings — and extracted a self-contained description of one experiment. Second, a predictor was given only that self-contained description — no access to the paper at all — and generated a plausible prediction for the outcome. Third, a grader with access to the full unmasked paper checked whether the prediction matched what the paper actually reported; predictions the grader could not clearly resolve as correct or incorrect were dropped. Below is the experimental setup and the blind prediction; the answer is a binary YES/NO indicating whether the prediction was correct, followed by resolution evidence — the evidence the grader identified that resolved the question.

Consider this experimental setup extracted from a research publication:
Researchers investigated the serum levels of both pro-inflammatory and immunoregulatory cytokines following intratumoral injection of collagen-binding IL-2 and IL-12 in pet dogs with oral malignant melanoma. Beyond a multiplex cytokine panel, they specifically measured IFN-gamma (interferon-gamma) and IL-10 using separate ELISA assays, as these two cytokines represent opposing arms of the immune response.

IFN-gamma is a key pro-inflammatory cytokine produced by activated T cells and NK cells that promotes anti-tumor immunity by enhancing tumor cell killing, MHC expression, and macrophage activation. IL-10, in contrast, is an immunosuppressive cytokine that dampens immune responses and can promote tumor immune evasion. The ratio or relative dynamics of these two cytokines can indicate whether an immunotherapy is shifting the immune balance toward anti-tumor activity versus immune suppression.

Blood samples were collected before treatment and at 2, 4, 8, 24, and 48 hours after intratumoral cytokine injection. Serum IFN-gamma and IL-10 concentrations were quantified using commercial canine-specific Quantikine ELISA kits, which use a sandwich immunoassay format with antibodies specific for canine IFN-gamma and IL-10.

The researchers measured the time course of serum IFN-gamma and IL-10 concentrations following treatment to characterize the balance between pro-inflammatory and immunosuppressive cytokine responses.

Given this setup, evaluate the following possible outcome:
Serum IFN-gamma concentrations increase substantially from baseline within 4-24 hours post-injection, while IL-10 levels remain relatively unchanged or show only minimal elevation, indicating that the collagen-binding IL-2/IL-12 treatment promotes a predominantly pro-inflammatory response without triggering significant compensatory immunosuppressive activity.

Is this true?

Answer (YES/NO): NO